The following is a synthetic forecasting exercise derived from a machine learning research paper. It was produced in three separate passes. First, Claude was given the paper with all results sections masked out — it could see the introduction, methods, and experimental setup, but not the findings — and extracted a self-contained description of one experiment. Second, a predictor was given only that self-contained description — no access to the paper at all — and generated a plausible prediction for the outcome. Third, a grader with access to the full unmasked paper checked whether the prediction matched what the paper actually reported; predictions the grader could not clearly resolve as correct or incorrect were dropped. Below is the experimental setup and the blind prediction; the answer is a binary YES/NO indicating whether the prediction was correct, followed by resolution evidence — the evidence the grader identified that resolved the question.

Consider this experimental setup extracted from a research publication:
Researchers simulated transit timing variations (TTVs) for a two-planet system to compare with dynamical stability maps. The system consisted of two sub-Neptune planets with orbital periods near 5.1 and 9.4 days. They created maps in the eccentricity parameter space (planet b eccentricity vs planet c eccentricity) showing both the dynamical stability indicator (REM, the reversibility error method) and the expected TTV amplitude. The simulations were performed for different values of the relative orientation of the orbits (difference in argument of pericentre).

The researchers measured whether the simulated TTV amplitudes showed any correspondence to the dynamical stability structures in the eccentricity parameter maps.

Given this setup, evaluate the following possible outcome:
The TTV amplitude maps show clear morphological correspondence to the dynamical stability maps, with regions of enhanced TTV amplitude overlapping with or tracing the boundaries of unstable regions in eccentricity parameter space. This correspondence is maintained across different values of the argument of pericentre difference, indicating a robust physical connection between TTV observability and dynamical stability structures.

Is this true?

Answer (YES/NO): YES